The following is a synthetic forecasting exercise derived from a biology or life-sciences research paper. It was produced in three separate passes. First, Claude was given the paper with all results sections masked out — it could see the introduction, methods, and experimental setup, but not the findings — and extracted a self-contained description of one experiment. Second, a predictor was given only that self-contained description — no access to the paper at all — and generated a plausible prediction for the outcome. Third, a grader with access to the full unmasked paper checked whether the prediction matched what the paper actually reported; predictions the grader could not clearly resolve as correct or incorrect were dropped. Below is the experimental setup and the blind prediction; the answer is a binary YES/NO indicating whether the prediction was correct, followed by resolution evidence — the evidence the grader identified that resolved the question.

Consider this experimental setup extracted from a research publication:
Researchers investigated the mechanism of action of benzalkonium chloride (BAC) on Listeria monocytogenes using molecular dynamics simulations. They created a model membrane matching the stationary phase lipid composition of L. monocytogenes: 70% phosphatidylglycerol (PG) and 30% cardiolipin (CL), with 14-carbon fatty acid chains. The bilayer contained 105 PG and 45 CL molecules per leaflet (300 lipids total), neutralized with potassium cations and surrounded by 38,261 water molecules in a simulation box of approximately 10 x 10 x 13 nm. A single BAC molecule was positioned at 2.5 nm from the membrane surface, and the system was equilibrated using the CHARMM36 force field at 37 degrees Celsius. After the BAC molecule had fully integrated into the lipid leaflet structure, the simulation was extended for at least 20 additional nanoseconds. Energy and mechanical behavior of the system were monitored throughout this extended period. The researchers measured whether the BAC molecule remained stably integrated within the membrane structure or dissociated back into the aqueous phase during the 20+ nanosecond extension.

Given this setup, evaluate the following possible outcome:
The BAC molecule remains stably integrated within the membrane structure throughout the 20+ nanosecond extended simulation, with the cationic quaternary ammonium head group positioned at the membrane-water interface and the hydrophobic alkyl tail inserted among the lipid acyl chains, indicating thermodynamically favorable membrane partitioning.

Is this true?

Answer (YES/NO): YES